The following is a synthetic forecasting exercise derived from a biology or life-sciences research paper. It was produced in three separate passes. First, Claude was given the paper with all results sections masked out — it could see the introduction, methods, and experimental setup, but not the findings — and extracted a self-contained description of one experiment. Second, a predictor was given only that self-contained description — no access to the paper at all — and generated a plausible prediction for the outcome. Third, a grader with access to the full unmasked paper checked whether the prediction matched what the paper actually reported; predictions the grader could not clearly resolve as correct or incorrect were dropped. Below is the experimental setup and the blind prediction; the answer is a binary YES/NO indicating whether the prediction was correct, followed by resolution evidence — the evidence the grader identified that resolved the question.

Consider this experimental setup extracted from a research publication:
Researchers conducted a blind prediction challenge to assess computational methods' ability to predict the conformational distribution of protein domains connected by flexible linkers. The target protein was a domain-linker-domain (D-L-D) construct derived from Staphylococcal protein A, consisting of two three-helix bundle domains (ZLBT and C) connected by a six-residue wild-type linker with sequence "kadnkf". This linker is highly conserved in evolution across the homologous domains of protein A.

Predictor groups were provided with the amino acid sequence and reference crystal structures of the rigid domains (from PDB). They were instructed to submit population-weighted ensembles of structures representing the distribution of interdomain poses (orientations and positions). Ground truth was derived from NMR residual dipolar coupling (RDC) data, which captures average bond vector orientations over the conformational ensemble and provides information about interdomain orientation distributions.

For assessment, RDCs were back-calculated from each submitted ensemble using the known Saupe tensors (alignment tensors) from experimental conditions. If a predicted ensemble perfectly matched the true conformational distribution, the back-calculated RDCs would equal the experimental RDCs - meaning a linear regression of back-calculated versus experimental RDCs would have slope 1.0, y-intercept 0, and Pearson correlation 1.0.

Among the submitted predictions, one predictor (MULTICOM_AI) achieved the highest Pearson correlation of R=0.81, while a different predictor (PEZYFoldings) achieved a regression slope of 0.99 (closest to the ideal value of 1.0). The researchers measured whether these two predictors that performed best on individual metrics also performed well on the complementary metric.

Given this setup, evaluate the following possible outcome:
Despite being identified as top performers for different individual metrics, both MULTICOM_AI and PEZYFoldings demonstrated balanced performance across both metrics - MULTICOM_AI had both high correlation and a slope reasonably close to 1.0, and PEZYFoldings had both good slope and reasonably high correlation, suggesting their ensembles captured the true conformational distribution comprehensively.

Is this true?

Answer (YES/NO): NO